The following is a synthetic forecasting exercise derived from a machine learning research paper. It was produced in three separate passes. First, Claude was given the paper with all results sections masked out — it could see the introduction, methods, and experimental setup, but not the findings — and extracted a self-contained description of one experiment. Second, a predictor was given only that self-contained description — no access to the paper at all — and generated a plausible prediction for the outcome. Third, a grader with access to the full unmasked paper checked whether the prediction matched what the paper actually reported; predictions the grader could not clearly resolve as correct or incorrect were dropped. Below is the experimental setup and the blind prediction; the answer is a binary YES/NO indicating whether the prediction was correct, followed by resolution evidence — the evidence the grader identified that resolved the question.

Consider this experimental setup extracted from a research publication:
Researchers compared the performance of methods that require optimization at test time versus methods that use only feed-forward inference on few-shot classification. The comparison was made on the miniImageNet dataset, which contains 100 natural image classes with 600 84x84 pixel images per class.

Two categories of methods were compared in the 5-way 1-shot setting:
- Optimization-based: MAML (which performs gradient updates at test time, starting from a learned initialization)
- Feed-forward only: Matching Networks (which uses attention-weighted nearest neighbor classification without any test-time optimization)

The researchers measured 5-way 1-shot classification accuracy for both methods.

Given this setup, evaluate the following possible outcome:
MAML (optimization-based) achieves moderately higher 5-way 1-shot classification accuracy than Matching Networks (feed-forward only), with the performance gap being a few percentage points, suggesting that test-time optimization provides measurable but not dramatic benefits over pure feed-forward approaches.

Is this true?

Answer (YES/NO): YES